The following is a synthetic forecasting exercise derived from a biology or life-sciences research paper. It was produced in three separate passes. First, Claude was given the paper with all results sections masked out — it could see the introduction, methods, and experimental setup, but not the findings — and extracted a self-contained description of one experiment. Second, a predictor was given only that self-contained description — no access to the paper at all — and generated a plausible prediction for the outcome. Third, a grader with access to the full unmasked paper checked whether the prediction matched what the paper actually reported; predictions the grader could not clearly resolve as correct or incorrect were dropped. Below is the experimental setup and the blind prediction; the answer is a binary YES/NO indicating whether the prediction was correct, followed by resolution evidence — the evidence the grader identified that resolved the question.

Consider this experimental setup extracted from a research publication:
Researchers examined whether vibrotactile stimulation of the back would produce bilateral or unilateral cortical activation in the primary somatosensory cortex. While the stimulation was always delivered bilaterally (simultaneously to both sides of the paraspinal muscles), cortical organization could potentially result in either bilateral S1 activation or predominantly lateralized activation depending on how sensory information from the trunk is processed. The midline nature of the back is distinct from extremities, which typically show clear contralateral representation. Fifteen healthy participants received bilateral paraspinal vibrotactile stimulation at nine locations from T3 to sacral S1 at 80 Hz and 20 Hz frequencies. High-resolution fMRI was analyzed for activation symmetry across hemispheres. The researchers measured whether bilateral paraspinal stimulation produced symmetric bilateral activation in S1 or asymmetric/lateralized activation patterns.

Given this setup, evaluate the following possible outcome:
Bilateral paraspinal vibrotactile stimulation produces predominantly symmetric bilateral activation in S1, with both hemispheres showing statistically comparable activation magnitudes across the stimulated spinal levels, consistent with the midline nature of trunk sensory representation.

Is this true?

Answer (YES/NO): NO